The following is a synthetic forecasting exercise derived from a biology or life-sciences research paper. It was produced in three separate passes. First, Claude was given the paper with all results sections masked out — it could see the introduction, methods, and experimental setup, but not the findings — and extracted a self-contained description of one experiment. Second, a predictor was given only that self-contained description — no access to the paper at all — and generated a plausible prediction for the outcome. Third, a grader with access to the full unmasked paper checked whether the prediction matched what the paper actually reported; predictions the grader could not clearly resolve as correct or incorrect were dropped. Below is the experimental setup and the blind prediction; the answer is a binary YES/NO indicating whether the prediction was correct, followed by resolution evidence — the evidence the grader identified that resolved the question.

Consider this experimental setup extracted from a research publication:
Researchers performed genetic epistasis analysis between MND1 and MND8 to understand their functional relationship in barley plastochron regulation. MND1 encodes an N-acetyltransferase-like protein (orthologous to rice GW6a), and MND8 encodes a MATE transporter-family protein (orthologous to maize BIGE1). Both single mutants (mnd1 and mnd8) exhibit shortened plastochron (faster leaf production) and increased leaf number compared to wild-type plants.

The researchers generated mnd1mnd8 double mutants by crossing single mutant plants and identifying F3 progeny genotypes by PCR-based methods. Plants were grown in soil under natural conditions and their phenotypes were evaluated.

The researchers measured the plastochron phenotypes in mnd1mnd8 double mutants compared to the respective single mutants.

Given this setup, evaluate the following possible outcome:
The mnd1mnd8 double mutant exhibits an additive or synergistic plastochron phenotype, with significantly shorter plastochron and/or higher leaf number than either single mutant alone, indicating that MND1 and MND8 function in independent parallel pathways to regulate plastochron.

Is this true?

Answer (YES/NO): YES